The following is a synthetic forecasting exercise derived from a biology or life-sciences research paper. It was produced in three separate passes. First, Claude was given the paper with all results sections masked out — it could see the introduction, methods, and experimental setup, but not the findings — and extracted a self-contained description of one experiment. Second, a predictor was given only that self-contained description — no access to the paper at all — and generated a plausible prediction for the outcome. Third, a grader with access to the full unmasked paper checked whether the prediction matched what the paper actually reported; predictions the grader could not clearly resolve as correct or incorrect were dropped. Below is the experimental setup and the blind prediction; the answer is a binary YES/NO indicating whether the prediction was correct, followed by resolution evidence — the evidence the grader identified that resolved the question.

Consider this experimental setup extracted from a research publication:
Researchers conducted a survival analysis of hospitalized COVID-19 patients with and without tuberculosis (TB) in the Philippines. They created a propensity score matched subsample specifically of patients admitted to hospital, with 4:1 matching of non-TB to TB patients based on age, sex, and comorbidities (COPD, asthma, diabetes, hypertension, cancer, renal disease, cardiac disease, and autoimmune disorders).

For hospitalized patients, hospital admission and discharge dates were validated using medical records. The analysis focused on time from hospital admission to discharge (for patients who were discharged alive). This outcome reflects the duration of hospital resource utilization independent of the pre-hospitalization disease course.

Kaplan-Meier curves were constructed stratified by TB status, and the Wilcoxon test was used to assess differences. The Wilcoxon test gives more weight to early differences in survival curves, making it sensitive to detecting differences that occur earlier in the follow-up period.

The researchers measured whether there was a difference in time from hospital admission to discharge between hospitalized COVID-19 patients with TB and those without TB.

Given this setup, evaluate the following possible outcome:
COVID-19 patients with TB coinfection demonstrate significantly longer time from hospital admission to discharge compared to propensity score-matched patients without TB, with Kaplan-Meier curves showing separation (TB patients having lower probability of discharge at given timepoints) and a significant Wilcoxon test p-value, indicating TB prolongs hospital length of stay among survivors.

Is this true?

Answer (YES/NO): YES